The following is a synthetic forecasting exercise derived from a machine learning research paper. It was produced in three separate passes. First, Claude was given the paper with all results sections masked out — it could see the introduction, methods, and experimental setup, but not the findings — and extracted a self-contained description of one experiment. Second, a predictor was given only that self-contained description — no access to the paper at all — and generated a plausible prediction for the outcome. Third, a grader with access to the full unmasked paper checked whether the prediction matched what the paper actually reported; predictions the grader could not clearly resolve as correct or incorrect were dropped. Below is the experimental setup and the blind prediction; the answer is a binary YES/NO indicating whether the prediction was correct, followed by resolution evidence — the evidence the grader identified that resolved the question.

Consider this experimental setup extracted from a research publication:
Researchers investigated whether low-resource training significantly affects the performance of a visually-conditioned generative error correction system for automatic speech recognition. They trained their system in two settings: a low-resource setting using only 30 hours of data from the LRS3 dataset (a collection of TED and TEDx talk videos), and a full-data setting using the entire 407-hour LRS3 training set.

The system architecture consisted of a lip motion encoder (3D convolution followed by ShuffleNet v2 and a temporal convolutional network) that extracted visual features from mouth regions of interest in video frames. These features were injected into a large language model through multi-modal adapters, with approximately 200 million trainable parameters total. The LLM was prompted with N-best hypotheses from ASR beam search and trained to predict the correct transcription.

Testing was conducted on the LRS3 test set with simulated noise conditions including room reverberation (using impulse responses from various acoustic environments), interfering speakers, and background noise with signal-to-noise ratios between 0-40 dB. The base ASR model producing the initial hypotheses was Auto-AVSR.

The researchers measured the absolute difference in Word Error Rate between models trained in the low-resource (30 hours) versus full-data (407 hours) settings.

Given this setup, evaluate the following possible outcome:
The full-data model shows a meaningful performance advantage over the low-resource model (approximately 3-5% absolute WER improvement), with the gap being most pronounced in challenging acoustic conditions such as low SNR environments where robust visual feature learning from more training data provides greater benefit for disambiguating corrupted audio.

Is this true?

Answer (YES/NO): NO